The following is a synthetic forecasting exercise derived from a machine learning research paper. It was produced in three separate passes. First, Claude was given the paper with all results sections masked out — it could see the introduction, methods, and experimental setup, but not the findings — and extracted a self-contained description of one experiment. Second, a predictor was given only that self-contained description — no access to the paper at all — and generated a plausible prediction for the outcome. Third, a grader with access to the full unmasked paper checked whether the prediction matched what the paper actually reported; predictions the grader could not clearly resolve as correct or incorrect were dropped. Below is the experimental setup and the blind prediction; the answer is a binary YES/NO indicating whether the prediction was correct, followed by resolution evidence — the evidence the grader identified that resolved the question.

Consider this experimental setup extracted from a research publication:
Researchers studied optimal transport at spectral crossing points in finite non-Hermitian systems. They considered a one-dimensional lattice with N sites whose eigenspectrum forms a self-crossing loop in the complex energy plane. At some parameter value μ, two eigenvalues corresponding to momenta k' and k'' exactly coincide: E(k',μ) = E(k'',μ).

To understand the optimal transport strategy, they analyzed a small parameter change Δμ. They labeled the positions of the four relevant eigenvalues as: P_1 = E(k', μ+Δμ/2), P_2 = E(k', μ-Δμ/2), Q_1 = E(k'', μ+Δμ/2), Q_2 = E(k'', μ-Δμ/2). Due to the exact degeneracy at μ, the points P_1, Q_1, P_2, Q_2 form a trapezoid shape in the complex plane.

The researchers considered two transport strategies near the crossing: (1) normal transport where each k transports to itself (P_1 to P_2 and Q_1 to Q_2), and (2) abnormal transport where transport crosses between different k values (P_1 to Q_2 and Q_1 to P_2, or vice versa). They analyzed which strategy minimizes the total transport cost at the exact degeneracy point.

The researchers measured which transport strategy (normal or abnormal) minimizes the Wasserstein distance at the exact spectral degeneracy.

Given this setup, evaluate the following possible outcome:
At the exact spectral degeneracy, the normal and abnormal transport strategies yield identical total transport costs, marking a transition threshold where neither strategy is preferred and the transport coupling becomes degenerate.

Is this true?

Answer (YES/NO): NO